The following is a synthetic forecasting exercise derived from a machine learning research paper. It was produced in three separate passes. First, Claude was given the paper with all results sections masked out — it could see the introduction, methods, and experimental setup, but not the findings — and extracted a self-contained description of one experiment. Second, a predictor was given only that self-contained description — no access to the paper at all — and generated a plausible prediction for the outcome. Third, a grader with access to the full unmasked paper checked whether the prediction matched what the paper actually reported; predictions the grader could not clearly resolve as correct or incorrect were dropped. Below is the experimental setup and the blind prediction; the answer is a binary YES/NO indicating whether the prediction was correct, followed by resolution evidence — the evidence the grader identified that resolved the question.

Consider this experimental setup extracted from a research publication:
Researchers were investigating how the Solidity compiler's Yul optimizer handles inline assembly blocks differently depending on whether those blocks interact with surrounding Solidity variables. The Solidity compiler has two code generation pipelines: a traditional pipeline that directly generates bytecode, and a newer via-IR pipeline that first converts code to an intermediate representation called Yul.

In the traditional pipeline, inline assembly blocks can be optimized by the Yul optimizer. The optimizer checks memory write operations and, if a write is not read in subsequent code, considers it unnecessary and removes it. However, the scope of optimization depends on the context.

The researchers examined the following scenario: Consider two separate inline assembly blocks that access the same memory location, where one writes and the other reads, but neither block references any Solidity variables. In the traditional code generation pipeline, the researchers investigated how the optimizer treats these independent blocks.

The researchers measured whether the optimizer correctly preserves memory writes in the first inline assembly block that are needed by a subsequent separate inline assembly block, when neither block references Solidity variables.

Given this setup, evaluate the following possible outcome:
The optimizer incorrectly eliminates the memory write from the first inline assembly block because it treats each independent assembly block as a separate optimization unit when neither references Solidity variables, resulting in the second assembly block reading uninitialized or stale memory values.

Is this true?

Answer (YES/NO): YES